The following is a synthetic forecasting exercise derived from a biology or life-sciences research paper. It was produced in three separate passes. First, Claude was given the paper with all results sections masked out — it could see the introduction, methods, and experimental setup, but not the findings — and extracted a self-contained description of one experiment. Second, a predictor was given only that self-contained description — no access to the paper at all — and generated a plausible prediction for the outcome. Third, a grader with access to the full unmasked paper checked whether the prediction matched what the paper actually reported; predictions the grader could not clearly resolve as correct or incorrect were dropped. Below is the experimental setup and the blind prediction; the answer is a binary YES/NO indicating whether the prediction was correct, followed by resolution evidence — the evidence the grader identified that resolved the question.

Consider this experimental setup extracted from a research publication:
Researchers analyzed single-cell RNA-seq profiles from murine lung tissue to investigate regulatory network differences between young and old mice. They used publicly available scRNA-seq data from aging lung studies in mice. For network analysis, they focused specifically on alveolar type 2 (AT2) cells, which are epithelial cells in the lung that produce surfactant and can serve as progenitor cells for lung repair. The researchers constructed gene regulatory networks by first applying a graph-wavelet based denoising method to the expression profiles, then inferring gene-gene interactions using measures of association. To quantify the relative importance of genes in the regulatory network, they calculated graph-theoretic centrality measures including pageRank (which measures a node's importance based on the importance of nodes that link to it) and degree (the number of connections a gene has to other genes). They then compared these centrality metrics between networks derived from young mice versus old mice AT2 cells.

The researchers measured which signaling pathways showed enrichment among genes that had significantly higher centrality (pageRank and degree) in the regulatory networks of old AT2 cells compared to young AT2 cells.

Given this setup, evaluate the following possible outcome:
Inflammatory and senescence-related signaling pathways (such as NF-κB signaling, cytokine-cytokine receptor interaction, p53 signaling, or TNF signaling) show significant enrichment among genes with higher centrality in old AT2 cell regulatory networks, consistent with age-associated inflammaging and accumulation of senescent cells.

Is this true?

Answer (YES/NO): NO